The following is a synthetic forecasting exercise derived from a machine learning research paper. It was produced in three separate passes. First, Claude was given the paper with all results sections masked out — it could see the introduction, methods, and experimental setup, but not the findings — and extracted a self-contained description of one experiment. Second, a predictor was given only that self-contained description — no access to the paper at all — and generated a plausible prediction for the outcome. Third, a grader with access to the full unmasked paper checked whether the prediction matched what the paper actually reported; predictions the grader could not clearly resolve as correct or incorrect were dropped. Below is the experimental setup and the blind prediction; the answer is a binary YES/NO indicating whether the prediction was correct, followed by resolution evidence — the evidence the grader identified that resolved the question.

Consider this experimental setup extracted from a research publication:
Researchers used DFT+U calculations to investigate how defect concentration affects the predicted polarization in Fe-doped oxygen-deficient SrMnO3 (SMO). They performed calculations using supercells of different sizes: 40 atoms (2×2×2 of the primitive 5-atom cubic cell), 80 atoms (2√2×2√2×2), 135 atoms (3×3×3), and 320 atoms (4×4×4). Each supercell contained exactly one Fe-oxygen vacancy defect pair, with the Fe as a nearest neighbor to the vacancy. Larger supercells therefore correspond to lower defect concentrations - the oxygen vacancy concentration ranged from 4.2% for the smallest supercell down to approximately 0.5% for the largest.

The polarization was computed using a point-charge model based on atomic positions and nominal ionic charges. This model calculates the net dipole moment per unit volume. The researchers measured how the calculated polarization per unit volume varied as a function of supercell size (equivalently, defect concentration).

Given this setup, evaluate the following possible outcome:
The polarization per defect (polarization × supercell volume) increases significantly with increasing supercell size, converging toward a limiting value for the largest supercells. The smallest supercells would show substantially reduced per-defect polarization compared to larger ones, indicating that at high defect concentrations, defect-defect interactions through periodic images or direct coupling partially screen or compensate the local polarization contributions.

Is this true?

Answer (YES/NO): NO